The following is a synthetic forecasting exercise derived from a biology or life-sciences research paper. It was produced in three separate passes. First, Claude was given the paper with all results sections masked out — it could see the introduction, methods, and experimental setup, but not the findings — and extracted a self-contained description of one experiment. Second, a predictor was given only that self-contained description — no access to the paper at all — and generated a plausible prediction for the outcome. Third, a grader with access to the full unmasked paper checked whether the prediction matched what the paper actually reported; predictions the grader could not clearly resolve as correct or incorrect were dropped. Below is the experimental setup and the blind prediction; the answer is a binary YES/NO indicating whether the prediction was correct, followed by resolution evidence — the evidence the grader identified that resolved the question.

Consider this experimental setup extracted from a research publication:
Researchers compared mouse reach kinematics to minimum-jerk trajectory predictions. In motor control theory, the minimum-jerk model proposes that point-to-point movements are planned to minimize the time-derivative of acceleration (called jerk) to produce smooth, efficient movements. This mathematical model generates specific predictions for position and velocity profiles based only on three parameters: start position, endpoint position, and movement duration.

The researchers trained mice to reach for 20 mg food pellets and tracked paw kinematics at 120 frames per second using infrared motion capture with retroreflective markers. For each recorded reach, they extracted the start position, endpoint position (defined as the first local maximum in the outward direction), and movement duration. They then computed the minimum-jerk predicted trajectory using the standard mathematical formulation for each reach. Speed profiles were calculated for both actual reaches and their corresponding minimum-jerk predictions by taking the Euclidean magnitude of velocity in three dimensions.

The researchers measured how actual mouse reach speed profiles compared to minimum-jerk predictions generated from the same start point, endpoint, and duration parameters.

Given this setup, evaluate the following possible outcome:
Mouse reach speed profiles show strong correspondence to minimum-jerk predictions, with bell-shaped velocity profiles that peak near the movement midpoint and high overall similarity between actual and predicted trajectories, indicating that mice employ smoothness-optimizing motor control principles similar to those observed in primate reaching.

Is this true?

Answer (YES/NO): NO